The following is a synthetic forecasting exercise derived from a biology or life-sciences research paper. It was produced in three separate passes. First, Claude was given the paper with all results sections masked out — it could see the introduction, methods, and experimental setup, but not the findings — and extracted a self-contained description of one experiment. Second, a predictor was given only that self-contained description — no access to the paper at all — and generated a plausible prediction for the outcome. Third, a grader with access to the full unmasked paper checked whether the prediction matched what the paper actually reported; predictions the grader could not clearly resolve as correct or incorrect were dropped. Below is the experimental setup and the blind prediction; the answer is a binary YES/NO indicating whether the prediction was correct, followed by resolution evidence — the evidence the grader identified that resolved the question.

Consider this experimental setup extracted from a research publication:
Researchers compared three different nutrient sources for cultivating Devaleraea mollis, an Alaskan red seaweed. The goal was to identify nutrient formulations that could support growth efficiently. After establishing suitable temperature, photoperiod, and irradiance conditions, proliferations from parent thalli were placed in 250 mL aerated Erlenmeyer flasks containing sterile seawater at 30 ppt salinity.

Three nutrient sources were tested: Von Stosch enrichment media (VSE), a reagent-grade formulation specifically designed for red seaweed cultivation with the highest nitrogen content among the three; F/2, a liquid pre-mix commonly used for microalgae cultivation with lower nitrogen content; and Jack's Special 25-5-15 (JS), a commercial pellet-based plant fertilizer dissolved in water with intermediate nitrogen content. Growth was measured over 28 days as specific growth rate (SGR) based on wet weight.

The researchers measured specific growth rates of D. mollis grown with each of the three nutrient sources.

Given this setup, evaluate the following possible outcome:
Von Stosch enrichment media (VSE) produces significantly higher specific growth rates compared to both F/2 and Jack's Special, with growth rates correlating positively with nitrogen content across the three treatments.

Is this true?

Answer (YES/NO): NO